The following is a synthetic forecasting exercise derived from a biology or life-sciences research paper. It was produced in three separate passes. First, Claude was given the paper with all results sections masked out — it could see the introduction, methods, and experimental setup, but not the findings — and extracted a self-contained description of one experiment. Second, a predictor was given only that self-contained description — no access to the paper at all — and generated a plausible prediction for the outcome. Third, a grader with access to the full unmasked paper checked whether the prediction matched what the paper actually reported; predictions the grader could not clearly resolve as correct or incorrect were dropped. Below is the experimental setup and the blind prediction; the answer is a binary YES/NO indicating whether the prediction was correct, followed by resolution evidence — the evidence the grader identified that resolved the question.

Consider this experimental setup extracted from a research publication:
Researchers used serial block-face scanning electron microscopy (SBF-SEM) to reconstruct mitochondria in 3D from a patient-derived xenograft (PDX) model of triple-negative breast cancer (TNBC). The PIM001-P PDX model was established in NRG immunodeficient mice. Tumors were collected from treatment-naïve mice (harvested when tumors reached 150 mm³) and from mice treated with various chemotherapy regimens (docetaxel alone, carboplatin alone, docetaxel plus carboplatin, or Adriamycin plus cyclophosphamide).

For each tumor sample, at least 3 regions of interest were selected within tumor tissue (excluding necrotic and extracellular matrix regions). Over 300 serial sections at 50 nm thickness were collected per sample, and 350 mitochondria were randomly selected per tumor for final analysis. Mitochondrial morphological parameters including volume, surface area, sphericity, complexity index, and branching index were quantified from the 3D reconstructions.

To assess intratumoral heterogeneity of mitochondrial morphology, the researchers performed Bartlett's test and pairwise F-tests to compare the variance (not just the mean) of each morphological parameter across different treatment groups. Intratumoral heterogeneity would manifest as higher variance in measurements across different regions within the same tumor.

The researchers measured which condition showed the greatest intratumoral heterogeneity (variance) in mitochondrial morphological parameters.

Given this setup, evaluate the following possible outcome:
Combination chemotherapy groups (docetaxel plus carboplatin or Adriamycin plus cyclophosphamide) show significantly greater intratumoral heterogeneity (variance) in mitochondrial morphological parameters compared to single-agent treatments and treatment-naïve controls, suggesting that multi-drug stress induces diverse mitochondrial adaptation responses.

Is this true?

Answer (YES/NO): NO